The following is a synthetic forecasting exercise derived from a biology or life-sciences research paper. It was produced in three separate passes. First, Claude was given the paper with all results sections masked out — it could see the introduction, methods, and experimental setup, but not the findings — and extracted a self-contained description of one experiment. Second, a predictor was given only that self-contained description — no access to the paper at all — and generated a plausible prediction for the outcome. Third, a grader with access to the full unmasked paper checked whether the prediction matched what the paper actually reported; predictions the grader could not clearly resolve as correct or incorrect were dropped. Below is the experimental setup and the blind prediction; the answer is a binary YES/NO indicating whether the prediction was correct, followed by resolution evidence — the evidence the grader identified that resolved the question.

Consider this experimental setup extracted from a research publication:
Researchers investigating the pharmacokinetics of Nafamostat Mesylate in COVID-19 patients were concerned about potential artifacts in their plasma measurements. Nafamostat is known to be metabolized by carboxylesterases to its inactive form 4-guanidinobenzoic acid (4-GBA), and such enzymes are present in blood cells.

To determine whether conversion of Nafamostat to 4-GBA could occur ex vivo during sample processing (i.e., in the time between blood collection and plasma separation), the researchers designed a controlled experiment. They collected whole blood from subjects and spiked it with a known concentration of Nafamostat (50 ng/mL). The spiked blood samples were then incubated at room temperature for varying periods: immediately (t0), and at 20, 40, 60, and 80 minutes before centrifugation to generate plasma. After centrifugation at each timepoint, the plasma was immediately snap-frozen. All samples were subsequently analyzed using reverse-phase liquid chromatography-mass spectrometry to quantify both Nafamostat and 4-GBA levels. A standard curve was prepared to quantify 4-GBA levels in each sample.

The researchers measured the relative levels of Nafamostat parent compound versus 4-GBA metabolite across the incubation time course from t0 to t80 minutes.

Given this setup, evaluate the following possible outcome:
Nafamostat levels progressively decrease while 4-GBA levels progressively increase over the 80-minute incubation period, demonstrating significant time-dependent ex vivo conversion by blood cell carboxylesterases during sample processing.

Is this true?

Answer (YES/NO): NO